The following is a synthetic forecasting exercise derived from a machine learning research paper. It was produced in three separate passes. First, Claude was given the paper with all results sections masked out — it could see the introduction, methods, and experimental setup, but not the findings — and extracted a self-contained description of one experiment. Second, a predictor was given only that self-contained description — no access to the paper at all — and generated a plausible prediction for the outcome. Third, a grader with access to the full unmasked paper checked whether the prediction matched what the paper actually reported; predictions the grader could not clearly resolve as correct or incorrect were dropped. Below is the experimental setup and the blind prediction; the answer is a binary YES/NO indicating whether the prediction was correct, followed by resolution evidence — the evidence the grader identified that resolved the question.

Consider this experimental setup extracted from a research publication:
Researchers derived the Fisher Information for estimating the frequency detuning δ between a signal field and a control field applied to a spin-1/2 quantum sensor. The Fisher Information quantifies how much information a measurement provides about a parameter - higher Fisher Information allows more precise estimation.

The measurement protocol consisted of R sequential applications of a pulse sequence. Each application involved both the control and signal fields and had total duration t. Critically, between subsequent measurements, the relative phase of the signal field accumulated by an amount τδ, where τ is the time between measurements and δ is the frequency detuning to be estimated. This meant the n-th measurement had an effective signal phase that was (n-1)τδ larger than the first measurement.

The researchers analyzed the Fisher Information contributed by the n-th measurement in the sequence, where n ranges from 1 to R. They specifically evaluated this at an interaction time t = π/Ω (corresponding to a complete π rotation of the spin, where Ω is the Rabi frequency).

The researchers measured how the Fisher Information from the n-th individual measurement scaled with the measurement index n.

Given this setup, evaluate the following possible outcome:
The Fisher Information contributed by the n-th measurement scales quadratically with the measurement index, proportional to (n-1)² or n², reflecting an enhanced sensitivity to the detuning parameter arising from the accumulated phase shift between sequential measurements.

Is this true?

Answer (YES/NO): YES